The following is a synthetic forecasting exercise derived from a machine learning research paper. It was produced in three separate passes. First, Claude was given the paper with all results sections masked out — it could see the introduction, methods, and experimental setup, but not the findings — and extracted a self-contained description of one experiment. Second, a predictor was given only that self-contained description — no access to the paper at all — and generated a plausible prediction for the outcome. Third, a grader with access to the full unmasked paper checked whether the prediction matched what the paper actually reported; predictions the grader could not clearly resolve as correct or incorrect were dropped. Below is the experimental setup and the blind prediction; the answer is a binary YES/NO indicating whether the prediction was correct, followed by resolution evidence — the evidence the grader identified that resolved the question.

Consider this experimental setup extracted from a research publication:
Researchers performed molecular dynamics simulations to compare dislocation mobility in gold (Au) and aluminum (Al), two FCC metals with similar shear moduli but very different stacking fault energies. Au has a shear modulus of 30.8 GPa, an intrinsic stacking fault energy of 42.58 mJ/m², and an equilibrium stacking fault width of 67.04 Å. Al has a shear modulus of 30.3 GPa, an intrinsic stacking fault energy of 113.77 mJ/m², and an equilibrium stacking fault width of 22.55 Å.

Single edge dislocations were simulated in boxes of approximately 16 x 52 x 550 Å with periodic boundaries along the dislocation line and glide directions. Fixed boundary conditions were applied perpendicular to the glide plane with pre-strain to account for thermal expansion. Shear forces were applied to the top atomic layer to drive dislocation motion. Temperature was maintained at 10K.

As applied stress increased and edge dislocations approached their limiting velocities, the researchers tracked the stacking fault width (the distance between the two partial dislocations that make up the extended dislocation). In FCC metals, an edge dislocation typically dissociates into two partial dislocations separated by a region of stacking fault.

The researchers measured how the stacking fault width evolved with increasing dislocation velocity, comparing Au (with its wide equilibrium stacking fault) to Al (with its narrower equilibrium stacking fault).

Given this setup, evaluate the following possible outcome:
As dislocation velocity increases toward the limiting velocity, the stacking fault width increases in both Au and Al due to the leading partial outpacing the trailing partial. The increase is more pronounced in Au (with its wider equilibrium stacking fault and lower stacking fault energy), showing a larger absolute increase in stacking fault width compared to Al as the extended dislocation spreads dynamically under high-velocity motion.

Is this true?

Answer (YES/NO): NO